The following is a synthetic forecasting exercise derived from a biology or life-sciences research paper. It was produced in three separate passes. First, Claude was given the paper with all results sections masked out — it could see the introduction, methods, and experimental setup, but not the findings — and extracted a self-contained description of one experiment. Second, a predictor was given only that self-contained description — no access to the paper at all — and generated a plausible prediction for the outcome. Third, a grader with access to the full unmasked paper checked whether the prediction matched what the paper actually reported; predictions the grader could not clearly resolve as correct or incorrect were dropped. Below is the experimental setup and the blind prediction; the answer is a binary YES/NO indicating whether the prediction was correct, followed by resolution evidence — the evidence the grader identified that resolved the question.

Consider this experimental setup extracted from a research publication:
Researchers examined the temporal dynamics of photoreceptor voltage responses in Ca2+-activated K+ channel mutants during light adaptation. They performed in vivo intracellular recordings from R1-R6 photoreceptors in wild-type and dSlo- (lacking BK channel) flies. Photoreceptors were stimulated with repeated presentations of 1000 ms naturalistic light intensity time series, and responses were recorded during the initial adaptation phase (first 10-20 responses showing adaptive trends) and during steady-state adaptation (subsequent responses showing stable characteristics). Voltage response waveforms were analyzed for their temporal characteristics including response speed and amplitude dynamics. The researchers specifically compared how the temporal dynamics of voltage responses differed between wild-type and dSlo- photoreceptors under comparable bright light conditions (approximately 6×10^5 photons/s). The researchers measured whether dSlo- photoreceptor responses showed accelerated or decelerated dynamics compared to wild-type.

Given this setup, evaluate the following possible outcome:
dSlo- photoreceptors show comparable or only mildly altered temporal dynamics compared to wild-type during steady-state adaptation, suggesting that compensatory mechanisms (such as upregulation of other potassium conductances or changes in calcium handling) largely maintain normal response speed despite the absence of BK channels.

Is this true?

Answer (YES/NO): NO